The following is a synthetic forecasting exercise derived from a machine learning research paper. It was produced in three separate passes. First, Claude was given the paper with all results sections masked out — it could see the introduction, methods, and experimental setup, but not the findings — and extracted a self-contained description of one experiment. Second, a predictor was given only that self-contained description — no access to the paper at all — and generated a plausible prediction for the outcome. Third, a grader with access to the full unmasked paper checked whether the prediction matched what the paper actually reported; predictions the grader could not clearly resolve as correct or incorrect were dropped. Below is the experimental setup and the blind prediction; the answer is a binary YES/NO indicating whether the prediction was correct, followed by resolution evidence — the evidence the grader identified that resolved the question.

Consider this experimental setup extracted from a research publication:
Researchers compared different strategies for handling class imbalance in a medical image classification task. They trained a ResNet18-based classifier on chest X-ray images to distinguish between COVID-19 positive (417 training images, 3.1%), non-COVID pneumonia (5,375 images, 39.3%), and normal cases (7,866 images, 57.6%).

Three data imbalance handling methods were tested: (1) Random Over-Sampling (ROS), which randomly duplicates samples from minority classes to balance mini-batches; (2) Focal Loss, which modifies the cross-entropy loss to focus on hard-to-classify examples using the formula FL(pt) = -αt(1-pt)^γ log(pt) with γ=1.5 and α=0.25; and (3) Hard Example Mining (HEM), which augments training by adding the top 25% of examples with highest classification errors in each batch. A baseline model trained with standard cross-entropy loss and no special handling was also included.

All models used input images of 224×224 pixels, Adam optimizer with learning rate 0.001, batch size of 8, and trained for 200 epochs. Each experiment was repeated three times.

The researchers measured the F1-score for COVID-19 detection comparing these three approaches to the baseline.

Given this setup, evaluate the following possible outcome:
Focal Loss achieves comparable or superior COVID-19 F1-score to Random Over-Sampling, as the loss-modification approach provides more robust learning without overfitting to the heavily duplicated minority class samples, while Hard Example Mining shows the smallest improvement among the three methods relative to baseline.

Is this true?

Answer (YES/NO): NO